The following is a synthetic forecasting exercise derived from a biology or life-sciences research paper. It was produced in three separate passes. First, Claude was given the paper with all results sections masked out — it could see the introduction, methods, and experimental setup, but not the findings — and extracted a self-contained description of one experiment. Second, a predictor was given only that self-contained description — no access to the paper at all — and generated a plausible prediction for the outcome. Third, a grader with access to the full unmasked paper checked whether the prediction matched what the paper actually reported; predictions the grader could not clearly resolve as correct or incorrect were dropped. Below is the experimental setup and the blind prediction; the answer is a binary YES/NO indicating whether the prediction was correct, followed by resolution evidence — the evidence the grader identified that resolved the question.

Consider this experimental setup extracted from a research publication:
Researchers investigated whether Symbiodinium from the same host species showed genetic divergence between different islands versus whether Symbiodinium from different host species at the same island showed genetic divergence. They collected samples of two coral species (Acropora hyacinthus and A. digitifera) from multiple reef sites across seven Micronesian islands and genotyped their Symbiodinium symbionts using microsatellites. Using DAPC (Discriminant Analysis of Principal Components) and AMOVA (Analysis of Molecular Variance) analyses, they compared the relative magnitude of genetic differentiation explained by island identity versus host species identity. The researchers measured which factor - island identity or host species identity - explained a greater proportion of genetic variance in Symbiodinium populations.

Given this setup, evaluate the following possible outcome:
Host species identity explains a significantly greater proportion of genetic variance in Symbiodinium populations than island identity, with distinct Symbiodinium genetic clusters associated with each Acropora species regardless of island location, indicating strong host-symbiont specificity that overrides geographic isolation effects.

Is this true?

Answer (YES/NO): NO